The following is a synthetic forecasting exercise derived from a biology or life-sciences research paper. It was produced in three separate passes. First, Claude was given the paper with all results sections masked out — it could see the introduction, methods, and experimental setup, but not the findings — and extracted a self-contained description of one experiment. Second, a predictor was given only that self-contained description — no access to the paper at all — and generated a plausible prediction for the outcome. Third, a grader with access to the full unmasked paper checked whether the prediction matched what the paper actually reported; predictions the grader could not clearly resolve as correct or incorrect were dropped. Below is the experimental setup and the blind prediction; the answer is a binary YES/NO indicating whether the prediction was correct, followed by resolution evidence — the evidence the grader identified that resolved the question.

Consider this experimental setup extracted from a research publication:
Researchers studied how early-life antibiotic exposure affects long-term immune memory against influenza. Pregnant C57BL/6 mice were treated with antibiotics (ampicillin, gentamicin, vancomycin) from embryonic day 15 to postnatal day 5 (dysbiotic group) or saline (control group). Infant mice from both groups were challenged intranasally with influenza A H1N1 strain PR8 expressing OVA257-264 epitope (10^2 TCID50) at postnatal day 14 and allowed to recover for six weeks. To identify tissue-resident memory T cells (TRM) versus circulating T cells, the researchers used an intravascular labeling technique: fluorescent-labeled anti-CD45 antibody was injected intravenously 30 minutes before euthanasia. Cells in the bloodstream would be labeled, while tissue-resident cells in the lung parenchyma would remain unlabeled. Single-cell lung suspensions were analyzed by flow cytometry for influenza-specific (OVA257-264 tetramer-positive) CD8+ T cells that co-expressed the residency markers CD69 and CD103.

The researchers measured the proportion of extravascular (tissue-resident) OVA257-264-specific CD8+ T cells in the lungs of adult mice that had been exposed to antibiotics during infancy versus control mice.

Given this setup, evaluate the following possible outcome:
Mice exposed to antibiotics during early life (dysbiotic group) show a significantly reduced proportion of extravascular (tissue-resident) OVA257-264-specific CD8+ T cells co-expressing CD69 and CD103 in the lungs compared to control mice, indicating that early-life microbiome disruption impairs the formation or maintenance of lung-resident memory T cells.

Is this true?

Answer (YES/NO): YES